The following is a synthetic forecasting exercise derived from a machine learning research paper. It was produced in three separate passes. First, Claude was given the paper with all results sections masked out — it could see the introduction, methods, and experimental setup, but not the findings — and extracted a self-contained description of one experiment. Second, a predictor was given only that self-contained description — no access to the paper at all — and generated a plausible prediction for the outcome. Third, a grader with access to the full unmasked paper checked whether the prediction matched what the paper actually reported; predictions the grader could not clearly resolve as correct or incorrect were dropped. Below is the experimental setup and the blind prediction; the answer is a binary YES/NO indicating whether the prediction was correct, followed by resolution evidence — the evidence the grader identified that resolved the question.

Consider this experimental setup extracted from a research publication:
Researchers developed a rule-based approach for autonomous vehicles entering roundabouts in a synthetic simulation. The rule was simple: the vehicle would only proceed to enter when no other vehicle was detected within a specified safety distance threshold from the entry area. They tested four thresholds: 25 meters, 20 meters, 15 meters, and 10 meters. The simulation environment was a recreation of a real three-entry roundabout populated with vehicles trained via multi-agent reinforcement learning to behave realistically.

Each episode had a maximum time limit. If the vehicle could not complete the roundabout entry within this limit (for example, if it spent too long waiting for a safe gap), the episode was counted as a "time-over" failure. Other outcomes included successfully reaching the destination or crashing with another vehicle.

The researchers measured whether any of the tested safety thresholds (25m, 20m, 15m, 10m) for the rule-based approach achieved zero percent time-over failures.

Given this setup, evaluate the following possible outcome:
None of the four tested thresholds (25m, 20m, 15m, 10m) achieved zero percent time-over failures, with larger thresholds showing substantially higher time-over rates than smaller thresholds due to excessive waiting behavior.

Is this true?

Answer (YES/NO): YES